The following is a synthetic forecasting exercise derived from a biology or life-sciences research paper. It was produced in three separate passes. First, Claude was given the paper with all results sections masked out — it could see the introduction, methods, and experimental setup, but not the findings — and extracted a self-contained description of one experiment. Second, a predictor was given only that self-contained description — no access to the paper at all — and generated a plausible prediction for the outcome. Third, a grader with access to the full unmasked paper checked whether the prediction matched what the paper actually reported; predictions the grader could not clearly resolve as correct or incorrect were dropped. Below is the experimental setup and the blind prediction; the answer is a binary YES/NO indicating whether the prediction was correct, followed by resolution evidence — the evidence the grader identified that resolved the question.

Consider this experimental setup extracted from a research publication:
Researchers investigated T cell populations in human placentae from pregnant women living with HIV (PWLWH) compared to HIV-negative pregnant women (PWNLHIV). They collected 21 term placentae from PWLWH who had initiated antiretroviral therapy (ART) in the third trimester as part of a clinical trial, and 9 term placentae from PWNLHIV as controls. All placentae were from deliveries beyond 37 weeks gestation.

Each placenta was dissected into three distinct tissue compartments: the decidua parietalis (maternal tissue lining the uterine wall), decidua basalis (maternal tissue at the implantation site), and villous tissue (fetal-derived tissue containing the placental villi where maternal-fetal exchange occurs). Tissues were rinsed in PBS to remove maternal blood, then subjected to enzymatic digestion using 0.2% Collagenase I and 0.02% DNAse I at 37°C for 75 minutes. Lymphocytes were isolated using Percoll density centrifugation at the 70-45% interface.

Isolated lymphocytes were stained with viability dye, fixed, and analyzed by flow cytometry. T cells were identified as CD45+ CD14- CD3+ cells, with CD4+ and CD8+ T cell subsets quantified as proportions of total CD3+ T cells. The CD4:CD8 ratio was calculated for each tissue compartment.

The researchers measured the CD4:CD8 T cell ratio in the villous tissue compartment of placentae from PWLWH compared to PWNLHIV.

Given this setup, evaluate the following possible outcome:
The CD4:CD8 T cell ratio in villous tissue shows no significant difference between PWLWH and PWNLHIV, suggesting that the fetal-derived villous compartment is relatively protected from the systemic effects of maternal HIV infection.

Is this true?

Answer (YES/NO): NO